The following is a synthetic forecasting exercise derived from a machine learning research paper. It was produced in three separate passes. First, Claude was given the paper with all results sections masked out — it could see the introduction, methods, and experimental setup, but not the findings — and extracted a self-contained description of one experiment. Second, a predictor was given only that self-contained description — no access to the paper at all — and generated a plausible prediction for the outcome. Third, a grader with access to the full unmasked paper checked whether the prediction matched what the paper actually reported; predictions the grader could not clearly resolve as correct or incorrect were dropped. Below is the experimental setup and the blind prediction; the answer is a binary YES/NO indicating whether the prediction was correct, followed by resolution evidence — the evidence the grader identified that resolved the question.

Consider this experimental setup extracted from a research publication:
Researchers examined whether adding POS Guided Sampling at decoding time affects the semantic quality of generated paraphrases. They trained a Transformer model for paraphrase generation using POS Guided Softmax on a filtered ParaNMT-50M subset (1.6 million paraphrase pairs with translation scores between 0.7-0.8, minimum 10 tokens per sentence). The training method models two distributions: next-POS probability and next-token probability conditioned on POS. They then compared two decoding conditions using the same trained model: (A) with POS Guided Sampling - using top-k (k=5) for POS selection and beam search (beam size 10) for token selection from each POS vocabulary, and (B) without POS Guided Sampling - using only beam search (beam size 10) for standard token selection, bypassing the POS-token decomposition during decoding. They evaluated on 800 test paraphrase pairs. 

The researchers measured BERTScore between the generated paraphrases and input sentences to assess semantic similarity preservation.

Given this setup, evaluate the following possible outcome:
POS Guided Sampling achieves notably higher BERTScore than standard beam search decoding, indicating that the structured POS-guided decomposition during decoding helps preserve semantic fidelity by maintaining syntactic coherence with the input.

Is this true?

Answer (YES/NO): NO